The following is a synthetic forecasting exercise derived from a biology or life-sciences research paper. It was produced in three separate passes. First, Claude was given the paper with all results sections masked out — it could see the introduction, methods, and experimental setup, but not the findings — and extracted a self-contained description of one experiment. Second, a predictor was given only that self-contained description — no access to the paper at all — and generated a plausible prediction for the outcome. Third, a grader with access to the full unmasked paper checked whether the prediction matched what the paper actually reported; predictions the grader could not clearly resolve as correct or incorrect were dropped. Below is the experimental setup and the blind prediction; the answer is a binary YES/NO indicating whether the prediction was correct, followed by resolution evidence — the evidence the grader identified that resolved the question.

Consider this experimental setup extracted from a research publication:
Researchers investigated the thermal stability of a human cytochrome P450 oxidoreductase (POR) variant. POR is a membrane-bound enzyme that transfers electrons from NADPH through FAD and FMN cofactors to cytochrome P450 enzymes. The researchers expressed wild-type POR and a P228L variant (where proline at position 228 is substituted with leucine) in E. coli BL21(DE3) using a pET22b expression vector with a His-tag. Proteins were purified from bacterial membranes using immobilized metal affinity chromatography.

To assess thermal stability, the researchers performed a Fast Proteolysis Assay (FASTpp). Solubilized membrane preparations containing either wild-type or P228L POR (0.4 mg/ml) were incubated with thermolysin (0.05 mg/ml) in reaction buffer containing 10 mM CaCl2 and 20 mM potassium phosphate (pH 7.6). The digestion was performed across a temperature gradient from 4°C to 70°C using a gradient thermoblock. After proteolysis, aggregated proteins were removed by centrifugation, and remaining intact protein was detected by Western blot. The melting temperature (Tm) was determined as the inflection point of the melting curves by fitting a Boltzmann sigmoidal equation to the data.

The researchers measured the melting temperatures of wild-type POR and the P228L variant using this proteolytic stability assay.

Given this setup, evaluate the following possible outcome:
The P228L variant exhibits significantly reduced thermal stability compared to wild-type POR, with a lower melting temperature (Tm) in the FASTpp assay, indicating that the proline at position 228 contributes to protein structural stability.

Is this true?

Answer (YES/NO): YES